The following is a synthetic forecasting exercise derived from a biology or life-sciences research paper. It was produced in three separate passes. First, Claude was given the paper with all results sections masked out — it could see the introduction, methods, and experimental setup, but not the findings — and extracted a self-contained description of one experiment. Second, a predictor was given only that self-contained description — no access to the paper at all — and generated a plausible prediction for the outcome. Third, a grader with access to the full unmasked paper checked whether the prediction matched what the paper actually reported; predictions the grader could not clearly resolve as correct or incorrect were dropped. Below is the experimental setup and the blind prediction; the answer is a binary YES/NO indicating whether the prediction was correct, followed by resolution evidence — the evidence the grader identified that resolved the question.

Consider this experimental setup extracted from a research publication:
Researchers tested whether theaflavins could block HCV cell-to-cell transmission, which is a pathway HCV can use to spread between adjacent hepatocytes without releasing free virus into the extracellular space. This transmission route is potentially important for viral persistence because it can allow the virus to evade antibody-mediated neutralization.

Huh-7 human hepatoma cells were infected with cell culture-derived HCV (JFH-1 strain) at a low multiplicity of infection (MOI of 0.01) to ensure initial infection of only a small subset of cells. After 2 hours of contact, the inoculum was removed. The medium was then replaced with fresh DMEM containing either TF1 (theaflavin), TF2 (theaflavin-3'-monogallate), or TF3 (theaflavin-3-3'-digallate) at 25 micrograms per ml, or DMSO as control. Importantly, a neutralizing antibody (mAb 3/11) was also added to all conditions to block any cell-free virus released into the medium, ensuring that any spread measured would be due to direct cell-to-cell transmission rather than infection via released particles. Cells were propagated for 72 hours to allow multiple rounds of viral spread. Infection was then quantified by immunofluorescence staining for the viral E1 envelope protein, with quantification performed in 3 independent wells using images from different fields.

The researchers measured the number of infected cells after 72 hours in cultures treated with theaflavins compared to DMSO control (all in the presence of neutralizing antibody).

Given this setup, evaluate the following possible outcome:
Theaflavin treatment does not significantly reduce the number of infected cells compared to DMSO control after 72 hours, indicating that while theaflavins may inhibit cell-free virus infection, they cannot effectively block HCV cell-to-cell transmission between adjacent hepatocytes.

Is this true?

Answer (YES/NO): NO